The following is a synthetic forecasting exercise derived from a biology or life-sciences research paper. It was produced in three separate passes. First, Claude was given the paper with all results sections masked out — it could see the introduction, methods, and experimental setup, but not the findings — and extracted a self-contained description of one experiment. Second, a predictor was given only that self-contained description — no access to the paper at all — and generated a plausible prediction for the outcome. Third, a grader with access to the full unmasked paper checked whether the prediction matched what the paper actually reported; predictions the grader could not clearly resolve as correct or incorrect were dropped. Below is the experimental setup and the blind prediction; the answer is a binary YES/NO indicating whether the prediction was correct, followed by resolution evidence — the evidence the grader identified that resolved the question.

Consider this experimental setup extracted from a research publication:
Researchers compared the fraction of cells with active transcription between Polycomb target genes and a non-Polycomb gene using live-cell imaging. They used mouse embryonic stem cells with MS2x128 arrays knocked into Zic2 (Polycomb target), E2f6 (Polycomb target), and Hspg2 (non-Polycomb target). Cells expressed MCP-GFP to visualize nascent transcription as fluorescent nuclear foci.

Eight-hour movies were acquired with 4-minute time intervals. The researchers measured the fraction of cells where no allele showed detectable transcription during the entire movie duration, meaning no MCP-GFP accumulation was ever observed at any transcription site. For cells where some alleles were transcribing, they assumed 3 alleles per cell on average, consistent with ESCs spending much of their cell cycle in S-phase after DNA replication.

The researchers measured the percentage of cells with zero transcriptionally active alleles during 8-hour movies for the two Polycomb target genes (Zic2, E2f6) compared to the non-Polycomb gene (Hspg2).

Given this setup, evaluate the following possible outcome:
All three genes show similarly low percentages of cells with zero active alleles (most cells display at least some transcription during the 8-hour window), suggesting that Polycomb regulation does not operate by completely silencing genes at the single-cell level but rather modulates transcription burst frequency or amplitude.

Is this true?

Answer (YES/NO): NO